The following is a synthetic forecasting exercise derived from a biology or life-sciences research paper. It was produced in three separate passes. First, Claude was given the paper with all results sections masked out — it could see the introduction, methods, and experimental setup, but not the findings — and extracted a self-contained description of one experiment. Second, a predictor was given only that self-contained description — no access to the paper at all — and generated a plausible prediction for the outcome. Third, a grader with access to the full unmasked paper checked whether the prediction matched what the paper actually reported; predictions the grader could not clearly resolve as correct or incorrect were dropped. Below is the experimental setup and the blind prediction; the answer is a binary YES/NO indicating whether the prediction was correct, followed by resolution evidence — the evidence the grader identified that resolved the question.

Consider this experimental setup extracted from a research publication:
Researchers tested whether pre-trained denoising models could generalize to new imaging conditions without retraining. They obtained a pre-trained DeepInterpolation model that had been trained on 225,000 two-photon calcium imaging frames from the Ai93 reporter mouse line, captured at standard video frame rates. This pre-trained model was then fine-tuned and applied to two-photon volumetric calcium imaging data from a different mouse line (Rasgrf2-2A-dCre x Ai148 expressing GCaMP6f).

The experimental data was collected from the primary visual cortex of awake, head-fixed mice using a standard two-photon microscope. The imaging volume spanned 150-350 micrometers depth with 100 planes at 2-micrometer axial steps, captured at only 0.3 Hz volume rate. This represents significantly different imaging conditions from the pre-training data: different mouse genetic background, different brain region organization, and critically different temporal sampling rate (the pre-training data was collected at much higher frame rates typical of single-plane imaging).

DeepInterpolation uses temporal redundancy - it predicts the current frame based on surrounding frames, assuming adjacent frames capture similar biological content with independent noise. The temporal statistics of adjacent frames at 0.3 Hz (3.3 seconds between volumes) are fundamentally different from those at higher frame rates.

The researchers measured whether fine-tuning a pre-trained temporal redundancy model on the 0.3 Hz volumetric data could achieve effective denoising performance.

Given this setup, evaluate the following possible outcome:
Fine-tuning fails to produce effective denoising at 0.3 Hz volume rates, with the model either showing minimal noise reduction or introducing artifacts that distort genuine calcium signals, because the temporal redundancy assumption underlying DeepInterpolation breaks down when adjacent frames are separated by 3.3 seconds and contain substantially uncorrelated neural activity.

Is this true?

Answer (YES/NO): YES